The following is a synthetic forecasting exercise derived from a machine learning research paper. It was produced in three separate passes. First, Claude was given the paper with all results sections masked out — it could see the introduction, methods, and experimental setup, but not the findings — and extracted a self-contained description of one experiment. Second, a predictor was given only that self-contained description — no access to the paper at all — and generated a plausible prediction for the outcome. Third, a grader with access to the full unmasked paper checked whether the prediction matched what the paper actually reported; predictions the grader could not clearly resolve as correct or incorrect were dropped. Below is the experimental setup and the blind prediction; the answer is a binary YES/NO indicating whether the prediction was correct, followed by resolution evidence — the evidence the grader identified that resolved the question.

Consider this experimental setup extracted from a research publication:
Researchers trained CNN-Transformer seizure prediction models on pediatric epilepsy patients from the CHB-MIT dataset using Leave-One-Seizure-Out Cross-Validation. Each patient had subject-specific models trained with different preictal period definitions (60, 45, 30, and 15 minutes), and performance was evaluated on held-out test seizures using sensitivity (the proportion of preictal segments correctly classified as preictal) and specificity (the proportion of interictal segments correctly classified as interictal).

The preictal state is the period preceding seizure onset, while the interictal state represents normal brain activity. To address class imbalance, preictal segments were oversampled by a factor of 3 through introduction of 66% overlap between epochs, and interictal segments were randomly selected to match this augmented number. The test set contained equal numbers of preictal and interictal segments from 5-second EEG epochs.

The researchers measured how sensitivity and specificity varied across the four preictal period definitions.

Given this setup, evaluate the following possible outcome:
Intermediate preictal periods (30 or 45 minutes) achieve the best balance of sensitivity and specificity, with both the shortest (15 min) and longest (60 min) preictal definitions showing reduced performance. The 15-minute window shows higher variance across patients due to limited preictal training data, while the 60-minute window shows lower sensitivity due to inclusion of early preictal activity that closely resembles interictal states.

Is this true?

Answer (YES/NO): NO